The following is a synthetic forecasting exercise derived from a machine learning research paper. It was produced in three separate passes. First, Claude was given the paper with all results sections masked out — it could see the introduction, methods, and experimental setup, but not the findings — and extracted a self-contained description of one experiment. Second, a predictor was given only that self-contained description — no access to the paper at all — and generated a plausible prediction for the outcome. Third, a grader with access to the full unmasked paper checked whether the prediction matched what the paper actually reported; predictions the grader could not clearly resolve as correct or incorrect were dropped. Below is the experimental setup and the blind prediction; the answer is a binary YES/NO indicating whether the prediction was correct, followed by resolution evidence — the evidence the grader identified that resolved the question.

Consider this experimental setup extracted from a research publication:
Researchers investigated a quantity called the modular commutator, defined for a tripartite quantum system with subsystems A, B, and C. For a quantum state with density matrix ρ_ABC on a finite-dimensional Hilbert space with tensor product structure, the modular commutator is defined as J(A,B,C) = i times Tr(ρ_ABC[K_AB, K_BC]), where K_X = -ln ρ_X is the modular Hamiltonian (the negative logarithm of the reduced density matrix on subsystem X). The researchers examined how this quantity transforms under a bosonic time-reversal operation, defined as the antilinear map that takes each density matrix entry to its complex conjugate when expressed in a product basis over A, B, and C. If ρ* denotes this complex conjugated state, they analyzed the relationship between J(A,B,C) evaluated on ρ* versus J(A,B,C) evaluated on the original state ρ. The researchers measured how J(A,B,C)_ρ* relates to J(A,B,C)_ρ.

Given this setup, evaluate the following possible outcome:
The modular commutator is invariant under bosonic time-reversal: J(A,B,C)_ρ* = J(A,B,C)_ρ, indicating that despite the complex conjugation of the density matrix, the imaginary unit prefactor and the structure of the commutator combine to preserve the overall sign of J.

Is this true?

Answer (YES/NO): NO